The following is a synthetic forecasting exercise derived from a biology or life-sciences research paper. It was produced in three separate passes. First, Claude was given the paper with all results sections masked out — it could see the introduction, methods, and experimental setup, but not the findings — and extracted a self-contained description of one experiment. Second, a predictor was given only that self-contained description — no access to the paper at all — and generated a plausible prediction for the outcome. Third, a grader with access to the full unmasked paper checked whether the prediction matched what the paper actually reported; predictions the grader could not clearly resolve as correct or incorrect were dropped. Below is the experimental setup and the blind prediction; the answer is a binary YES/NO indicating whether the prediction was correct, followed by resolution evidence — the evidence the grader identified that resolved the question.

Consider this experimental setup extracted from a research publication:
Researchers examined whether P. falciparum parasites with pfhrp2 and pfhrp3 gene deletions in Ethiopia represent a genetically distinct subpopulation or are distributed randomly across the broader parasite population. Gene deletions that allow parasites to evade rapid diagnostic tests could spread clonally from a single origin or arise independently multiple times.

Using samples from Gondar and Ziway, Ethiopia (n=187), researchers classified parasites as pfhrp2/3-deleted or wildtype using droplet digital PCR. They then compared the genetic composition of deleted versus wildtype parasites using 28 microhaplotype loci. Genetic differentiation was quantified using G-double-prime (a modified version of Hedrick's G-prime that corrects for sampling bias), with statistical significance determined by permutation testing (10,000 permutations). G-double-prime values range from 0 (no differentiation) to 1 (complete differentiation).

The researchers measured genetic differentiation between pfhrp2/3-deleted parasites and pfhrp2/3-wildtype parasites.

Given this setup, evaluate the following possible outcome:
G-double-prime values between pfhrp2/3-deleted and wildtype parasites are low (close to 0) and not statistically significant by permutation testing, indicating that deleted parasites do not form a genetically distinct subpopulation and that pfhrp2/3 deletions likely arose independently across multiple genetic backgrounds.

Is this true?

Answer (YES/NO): NO